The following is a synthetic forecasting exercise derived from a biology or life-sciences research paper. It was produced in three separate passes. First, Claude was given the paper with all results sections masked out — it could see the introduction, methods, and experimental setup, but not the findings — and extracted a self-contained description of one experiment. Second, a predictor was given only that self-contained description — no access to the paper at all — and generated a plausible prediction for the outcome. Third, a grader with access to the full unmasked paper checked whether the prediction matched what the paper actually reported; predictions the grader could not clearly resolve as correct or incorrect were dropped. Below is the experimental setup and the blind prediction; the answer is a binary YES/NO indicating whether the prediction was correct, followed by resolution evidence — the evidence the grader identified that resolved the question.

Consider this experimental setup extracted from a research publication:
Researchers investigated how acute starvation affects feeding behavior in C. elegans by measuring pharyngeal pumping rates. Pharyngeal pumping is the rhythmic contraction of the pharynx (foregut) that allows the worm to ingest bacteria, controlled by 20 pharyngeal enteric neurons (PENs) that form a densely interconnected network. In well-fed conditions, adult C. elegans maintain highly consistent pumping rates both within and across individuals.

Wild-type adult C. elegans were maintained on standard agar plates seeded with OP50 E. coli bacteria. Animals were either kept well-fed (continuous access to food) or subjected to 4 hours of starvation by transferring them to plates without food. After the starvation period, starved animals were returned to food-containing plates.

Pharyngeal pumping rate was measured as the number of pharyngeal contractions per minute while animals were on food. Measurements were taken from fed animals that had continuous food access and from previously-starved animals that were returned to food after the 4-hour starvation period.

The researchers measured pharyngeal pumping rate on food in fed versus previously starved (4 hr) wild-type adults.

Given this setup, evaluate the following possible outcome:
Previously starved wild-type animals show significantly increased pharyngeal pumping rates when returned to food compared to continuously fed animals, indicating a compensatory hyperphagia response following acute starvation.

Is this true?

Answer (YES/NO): NO